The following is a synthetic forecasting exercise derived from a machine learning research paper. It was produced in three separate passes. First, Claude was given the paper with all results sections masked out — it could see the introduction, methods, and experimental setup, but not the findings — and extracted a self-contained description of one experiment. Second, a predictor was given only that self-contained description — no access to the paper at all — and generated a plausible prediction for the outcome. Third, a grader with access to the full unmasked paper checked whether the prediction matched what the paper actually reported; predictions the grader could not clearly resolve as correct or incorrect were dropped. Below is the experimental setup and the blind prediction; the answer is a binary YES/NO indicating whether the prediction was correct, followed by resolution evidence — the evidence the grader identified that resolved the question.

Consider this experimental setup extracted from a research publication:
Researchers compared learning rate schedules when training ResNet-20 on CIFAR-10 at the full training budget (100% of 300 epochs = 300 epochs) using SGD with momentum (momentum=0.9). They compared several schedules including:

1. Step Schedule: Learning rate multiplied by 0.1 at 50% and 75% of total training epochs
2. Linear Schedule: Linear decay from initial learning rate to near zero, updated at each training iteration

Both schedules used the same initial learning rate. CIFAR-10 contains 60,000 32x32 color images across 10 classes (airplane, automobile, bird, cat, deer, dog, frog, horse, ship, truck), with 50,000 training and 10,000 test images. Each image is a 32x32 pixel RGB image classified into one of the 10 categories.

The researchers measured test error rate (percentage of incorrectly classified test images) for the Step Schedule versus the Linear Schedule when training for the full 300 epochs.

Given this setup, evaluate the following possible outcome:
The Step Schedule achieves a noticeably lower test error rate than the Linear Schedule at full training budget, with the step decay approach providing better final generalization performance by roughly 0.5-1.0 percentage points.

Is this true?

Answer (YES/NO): NO